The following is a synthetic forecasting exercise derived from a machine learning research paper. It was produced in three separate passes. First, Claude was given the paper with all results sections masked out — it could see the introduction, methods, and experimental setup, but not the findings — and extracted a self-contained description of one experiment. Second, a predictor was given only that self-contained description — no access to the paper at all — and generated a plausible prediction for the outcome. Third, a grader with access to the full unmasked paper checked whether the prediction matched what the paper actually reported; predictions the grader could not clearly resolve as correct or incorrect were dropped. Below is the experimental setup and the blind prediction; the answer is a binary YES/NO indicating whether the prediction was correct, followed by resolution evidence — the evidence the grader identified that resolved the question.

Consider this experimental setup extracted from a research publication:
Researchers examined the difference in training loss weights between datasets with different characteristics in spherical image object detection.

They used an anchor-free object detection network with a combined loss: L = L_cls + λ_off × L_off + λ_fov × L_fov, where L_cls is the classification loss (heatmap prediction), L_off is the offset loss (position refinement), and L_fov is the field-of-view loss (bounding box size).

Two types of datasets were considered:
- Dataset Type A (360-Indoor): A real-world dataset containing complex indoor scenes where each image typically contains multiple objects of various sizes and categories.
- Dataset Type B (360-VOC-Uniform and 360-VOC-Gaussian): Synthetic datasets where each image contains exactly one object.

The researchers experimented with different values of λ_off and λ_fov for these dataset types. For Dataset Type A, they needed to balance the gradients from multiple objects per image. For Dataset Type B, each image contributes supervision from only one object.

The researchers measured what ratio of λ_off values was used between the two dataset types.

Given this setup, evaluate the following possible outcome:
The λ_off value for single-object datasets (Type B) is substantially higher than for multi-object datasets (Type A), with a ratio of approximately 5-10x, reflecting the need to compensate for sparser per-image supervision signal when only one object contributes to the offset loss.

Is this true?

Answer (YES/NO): NO